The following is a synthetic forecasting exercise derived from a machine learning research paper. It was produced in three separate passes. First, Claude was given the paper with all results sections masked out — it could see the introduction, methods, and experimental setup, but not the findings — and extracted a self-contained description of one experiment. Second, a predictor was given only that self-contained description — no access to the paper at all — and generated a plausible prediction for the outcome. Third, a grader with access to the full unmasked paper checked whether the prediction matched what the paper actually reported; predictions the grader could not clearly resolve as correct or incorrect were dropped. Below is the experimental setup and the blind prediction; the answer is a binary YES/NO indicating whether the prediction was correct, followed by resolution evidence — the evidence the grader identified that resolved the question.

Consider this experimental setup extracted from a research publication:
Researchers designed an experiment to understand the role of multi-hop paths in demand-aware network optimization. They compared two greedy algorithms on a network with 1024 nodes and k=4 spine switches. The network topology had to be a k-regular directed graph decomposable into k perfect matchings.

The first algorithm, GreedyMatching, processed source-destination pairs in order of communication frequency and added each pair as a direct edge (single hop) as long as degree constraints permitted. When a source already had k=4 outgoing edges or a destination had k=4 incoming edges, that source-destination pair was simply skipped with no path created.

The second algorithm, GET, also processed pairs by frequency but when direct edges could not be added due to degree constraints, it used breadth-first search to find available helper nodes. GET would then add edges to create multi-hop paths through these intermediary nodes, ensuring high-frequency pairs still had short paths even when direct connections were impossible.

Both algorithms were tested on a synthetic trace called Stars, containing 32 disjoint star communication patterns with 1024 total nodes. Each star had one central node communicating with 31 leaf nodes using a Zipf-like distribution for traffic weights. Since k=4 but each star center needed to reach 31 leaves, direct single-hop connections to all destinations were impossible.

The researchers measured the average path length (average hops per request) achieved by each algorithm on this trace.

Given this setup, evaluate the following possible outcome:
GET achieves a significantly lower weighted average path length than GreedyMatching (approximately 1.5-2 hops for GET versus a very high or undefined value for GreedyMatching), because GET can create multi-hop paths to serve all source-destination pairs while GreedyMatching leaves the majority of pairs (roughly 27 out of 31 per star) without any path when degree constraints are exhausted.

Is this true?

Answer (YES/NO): NO